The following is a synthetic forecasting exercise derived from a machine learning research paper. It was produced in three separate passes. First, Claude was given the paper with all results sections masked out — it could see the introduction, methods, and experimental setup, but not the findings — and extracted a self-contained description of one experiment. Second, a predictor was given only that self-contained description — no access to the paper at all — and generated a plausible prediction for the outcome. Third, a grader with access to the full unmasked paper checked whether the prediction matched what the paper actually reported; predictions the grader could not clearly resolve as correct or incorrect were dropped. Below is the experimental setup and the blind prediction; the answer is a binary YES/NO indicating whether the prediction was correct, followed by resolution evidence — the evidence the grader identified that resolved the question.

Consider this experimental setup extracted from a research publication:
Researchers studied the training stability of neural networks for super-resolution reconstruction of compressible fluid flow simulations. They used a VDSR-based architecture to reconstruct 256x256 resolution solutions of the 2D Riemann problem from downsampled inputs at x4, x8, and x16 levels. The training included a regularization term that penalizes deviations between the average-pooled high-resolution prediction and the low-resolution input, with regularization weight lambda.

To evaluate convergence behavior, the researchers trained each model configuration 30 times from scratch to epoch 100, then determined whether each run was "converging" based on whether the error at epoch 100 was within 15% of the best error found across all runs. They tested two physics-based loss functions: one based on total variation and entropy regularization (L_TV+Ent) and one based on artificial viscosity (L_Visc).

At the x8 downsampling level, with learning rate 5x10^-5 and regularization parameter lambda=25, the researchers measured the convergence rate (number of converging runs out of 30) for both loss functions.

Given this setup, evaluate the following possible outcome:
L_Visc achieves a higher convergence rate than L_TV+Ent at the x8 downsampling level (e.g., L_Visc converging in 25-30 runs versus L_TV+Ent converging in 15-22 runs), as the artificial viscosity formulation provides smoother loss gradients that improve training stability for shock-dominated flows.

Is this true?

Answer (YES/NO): YES